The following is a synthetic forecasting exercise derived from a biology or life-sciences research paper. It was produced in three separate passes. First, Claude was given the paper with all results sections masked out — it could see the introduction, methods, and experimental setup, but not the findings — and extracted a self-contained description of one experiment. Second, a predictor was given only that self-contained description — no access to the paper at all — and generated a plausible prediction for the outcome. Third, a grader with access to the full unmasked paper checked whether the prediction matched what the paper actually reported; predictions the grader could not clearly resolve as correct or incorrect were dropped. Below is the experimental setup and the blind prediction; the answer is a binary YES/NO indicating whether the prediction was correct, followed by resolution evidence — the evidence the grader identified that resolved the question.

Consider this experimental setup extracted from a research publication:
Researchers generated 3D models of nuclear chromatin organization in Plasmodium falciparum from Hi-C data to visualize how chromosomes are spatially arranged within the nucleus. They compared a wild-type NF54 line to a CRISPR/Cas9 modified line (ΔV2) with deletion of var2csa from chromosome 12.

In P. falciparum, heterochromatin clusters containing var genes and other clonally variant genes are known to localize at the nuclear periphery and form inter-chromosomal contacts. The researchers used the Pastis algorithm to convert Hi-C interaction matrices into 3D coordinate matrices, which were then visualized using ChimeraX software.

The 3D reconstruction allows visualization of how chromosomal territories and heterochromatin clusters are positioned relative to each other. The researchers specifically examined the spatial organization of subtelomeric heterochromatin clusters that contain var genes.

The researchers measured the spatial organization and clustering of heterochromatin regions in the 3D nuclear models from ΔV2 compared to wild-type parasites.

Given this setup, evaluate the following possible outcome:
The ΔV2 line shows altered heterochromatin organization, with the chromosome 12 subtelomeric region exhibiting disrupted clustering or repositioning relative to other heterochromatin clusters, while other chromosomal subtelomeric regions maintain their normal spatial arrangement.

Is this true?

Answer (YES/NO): NO